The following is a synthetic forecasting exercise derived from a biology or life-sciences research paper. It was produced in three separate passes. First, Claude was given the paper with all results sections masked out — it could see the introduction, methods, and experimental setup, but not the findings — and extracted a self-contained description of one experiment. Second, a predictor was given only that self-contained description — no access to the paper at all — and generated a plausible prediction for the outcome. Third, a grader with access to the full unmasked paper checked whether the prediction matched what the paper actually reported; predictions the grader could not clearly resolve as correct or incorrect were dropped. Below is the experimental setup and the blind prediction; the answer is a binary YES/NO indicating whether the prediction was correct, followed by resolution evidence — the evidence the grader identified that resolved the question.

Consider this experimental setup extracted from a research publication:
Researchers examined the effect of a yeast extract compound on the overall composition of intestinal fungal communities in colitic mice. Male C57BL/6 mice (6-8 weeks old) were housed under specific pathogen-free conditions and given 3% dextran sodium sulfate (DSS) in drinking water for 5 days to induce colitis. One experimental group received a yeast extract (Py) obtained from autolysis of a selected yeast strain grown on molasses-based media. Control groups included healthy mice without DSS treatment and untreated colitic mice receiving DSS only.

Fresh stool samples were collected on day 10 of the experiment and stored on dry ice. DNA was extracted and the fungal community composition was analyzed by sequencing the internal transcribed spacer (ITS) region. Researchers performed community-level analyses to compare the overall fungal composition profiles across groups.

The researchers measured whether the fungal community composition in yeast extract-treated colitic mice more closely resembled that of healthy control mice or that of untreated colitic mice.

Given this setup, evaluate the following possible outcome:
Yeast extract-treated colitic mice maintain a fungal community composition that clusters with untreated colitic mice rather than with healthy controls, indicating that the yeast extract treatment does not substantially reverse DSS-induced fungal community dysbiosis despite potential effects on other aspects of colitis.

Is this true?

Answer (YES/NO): NO